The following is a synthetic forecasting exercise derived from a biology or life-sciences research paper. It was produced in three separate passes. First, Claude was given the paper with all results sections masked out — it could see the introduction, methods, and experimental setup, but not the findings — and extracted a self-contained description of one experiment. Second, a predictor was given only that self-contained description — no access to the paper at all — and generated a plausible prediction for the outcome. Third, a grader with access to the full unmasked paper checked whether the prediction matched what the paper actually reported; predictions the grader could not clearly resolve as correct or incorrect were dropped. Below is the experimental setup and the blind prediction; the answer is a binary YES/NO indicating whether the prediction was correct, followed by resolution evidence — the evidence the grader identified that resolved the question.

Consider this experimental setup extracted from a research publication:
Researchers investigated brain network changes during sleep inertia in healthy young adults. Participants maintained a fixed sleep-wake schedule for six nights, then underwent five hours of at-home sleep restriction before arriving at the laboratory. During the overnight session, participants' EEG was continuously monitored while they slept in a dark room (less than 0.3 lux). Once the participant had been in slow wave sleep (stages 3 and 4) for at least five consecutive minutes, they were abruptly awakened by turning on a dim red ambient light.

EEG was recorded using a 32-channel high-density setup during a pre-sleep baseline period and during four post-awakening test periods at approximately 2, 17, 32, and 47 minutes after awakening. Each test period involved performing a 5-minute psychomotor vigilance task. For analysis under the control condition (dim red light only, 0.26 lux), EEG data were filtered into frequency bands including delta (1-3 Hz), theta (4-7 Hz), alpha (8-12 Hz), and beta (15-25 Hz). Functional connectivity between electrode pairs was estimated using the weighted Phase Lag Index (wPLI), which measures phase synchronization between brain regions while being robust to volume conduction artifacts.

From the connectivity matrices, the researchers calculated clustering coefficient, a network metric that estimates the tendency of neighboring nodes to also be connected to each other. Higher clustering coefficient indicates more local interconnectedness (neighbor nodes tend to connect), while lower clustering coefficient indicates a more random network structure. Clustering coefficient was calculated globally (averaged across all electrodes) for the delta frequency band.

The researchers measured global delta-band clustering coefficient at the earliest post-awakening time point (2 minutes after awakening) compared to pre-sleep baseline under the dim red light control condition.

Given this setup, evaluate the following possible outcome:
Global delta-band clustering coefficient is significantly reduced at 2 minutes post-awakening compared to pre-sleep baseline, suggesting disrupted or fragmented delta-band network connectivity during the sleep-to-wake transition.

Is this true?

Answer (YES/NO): YES